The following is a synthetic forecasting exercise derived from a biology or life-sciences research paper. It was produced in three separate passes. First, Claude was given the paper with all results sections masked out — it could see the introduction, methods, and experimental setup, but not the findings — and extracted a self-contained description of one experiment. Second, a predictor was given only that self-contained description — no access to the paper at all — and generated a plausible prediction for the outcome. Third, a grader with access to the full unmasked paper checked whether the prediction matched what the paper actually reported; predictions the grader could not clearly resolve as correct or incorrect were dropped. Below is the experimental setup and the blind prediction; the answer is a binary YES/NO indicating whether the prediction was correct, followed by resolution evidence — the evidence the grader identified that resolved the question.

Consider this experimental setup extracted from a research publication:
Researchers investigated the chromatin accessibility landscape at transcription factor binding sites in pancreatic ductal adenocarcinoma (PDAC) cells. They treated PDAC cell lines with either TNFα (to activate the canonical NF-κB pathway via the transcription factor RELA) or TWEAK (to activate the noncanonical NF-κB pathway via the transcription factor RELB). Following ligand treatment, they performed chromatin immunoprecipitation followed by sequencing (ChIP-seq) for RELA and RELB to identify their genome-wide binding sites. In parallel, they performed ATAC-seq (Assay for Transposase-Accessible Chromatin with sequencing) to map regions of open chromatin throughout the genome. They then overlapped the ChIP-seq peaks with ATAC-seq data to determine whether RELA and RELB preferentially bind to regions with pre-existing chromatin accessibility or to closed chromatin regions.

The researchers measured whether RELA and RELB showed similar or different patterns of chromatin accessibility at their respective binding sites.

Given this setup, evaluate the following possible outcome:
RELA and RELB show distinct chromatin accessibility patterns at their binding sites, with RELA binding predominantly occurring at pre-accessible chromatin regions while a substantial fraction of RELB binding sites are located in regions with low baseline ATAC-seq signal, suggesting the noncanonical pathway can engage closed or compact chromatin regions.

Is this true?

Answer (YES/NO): NO